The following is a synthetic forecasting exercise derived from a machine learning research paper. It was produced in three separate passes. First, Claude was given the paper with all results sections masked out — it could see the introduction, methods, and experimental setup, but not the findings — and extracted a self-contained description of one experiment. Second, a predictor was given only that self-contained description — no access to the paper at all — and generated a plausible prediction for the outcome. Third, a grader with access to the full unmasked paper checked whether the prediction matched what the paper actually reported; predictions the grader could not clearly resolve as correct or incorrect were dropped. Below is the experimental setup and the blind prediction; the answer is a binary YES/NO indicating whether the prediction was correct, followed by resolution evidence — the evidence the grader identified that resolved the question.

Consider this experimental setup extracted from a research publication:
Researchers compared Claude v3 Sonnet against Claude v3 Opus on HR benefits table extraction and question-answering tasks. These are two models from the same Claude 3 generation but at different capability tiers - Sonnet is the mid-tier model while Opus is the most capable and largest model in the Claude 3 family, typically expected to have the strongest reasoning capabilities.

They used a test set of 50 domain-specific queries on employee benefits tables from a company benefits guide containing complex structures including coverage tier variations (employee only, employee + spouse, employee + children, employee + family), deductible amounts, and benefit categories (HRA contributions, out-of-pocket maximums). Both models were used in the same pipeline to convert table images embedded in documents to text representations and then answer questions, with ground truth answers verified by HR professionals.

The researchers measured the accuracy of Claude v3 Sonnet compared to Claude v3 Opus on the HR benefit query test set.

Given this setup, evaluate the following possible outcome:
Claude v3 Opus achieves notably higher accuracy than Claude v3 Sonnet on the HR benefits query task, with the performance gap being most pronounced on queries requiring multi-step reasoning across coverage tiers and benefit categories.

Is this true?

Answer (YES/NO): NO